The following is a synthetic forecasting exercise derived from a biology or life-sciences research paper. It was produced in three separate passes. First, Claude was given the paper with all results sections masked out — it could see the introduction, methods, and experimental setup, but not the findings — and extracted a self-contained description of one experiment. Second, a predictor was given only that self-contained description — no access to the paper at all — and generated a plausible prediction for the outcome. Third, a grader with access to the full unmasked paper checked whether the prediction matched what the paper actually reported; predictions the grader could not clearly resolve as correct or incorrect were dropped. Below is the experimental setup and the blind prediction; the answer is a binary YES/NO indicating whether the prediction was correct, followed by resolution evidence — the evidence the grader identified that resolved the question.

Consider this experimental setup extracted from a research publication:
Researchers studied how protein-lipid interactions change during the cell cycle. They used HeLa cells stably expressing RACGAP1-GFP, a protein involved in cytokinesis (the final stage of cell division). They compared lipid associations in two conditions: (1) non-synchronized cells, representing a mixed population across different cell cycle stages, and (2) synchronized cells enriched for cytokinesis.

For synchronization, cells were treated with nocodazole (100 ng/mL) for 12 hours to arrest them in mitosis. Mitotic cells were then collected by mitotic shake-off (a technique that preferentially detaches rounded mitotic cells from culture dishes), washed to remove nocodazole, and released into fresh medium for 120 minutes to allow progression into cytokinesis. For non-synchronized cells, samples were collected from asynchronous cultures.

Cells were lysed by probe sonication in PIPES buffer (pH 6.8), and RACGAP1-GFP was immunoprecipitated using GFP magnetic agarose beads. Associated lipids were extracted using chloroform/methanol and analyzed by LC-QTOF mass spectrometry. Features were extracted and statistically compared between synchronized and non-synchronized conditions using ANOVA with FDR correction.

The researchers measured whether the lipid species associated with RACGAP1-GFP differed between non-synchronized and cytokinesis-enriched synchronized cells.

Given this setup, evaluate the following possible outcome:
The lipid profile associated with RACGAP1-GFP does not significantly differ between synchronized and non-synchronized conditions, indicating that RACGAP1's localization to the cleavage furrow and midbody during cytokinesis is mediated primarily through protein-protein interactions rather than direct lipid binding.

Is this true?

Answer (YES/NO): NO